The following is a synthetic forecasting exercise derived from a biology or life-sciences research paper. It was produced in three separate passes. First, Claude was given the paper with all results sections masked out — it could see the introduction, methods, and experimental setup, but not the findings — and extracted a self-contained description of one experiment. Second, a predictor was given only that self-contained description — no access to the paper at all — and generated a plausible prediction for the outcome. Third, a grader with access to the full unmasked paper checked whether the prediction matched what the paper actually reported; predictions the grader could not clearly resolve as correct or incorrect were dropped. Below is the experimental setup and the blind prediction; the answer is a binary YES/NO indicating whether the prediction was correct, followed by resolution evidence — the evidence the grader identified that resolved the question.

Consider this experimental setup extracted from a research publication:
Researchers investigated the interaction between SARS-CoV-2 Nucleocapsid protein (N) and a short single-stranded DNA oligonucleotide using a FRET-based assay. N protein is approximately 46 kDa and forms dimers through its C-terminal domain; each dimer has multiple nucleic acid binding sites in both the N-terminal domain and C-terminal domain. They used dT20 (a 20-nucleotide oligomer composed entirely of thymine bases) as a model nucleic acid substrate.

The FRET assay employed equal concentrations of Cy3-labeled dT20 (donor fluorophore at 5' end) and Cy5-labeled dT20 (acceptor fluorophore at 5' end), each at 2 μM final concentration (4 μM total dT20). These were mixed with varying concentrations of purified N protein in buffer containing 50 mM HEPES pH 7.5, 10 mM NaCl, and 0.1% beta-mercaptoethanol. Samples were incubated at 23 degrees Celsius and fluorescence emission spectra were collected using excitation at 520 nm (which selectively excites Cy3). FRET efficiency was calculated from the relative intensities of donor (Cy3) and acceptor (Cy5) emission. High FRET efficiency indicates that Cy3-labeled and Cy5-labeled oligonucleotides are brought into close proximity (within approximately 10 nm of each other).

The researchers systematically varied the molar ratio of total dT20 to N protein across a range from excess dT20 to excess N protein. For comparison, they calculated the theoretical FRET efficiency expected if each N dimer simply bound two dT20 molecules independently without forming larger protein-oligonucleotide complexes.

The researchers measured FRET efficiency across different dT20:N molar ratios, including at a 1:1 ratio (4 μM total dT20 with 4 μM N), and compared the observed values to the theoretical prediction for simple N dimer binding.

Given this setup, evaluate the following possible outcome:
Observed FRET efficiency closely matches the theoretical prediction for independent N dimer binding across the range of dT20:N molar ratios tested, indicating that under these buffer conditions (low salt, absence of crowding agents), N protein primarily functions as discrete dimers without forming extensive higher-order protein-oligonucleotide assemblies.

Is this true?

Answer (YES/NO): NO